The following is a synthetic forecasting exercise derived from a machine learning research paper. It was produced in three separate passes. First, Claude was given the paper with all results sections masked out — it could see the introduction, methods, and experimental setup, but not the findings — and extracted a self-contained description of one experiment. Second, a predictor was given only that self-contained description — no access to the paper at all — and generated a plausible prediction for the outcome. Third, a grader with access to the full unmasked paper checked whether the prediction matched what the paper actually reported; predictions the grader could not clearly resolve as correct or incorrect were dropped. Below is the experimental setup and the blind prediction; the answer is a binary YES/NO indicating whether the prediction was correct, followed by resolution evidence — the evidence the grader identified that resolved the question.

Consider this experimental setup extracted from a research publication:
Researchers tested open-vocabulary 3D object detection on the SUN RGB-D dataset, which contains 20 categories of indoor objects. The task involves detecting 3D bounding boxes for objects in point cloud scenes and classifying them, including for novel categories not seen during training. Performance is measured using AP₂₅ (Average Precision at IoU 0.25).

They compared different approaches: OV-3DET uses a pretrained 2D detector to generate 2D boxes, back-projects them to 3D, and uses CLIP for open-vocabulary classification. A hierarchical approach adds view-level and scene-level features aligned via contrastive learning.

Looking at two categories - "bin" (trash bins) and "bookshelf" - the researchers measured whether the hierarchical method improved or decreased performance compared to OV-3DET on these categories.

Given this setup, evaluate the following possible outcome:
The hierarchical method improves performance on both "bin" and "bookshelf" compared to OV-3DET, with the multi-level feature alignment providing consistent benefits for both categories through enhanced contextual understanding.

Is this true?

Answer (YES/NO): NO